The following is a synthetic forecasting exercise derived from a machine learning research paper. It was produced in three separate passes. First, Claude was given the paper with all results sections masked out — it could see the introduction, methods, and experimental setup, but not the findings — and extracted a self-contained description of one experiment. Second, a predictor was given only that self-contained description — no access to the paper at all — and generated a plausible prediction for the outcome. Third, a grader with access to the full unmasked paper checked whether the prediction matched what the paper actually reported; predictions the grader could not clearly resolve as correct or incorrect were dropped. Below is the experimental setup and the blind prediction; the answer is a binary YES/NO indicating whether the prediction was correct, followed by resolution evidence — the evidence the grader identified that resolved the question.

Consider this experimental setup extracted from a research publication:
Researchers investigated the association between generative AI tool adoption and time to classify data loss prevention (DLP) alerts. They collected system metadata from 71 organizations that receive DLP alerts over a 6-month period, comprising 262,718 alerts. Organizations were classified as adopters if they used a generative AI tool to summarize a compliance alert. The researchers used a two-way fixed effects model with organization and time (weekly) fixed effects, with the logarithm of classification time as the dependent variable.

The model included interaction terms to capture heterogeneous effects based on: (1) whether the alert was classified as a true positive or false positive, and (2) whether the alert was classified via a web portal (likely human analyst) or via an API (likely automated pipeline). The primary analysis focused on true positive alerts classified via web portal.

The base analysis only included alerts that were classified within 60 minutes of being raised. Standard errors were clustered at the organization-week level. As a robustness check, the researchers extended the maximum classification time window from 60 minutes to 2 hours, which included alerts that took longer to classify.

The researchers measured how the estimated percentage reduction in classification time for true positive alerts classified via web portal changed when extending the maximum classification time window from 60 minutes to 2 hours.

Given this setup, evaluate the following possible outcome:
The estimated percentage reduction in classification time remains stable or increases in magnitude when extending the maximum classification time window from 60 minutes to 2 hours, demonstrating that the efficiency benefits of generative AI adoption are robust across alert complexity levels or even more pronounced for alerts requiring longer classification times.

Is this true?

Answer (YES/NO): YES